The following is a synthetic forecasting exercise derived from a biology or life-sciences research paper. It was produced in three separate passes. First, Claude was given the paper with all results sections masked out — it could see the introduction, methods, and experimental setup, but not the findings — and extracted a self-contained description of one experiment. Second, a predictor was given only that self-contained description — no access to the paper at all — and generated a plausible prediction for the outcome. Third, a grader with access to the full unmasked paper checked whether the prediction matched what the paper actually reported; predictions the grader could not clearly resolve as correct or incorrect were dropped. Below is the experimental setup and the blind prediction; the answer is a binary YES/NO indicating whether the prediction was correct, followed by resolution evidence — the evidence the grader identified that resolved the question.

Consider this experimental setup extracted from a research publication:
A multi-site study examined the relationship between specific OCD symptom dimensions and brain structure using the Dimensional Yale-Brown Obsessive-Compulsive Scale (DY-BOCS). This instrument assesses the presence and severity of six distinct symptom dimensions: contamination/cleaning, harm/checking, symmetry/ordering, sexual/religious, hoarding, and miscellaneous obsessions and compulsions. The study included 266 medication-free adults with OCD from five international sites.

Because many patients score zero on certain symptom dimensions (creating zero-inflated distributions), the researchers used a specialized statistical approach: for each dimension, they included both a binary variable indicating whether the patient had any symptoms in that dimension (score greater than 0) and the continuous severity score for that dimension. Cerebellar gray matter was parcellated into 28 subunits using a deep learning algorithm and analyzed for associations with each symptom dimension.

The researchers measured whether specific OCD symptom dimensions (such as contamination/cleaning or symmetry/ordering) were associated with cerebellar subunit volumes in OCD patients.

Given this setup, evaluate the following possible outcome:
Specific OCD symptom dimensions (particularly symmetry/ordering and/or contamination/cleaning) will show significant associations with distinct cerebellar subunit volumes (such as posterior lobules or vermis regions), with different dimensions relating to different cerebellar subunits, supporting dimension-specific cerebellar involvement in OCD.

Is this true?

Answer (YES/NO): NO